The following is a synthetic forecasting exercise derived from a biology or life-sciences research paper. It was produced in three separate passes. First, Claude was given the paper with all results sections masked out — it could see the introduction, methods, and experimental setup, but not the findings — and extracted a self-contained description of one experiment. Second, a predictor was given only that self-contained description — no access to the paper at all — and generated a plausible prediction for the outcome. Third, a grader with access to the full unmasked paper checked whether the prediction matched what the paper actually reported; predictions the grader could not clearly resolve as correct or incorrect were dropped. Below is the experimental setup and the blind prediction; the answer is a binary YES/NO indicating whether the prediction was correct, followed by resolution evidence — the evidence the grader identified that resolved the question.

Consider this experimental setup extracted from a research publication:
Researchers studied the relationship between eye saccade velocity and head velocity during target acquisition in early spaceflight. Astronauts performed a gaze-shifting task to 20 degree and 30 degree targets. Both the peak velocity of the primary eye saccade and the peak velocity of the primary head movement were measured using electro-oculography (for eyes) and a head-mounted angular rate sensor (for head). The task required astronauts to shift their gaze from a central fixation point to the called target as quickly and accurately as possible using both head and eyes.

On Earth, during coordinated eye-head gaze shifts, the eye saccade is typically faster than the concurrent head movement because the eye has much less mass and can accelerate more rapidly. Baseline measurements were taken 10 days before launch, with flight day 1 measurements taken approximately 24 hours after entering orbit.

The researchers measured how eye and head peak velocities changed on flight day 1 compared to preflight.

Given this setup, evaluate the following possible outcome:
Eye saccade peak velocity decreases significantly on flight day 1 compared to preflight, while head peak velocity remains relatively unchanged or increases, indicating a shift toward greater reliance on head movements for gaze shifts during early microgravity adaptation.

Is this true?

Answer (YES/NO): NO